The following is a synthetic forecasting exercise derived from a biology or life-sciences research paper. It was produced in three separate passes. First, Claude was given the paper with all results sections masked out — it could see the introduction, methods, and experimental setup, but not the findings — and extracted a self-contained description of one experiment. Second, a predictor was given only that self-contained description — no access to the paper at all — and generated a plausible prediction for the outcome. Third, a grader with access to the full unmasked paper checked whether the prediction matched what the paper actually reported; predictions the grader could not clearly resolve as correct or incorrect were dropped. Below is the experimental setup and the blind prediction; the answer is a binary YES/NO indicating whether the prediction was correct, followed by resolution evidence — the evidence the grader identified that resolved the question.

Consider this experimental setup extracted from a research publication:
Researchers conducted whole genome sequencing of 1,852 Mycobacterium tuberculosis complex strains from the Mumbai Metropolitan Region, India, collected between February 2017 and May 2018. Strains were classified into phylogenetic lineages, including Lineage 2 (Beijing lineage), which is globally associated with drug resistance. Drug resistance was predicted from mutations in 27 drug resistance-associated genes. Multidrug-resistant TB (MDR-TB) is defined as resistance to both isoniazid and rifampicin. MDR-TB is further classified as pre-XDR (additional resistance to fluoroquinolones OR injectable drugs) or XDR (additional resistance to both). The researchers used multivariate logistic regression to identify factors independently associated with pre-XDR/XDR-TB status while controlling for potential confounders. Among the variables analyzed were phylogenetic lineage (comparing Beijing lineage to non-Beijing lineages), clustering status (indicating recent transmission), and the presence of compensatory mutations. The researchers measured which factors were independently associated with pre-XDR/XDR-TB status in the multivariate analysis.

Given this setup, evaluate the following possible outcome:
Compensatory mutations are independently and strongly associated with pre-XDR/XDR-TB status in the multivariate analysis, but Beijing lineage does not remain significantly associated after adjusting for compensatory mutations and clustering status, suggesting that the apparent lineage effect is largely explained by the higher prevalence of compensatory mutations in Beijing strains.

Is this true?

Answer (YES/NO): NO